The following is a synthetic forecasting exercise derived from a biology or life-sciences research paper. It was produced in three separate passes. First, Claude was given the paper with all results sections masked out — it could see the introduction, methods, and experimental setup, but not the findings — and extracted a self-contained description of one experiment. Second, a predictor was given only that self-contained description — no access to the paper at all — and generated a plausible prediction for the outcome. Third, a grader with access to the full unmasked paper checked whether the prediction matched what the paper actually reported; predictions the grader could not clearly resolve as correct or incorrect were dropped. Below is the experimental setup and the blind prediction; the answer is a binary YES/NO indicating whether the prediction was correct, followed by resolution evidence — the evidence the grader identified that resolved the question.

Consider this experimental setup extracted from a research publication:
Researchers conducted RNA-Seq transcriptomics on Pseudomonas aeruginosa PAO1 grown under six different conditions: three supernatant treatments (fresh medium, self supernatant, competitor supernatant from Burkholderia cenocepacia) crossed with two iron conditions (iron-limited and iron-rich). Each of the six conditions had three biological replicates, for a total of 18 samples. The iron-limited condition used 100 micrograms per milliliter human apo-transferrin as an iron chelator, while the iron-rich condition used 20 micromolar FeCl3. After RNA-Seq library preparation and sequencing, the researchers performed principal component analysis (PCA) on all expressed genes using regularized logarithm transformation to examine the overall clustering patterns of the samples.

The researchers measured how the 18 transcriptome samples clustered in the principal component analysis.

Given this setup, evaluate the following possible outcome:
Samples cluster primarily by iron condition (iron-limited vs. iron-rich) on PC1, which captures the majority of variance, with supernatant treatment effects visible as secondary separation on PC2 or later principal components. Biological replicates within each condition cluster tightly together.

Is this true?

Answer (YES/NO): YES